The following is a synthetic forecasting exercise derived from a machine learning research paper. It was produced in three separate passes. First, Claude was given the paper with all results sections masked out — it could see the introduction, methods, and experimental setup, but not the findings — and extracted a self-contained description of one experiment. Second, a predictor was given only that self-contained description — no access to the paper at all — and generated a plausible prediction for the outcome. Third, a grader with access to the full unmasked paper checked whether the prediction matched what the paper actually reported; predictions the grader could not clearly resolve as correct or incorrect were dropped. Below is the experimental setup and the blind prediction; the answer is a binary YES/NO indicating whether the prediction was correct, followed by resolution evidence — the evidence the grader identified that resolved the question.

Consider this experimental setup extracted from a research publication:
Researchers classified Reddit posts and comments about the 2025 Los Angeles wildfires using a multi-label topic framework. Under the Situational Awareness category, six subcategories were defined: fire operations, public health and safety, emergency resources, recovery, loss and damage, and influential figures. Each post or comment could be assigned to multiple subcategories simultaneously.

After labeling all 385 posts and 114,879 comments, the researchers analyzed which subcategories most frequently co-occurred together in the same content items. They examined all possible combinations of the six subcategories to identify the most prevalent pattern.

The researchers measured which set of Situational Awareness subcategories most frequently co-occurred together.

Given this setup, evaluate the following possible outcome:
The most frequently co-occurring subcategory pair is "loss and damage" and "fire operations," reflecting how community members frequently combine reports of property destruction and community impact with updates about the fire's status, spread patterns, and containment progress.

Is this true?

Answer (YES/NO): NO